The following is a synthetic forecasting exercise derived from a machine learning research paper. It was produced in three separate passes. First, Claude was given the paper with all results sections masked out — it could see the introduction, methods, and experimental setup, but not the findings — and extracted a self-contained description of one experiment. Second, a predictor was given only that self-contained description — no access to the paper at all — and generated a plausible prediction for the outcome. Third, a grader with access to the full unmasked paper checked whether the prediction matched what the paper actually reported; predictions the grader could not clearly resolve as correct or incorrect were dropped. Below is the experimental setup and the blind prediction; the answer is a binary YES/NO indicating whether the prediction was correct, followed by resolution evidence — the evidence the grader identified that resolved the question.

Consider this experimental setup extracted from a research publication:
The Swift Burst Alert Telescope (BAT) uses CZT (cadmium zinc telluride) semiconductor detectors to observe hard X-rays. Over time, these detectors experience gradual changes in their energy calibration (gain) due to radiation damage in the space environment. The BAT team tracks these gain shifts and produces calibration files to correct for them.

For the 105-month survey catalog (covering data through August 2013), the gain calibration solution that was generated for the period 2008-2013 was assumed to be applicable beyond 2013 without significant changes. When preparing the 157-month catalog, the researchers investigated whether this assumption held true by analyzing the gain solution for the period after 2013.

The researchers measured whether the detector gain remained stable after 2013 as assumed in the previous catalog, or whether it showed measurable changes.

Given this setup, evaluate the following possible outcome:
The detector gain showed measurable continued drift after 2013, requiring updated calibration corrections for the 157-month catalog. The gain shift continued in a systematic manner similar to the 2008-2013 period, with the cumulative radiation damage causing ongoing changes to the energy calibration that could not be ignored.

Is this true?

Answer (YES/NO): YES